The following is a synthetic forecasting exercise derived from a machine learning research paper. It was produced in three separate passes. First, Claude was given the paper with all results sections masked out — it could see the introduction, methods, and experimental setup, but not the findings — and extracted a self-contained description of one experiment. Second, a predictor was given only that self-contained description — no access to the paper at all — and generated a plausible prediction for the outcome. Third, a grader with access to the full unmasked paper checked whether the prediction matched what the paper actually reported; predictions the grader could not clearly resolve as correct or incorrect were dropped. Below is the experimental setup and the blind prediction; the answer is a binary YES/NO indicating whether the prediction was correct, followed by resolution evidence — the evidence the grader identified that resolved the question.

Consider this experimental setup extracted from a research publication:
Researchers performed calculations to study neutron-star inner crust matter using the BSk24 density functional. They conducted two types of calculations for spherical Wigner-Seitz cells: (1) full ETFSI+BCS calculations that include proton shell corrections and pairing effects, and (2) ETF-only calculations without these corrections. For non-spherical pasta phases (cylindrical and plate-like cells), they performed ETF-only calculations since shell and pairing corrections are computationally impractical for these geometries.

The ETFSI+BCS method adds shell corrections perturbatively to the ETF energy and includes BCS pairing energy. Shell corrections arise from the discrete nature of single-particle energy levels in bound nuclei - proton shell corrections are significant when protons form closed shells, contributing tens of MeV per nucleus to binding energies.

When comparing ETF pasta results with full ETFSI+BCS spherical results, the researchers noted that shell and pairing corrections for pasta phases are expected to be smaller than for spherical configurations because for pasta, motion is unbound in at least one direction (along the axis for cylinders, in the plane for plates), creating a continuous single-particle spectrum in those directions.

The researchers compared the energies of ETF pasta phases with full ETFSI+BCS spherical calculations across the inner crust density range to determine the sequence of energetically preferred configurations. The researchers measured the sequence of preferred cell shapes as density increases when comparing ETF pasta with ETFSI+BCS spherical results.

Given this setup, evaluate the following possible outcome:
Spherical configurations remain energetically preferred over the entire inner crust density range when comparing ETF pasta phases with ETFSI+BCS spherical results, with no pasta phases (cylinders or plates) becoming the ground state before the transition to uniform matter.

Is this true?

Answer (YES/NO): NO